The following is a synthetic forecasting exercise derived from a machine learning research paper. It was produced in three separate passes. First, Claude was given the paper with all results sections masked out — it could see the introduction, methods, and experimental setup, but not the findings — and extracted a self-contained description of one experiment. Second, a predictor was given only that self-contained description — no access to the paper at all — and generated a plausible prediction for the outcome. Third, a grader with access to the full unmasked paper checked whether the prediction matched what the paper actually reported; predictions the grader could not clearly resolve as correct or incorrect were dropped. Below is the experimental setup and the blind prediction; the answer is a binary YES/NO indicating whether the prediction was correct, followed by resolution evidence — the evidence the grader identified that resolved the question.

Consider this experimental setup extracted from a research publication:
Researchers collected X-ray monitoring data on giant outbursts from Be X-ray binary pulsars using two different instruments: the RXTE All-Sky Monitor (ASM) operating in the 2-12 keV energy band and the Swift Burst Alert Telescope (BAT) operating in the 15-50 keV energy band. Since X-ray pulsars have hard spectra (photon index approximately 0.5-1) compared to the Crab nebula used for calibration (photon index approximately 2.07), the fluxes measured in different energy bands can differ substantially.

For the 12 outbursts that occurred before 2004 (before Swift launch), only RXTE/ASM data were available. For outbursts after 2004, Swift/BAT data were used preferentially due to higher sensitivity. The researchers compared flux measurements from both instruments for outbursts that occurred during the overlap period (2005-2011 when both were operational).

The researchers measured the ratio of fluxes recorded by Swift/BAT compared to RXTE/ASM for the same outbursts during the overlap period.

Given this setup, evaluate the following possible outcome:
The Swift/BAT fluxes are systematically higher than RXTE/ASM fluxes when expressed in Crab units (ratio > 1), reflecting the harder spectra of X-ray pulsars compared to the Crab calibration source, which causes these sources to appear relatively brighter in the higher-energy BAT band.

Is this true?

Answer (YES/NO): YES